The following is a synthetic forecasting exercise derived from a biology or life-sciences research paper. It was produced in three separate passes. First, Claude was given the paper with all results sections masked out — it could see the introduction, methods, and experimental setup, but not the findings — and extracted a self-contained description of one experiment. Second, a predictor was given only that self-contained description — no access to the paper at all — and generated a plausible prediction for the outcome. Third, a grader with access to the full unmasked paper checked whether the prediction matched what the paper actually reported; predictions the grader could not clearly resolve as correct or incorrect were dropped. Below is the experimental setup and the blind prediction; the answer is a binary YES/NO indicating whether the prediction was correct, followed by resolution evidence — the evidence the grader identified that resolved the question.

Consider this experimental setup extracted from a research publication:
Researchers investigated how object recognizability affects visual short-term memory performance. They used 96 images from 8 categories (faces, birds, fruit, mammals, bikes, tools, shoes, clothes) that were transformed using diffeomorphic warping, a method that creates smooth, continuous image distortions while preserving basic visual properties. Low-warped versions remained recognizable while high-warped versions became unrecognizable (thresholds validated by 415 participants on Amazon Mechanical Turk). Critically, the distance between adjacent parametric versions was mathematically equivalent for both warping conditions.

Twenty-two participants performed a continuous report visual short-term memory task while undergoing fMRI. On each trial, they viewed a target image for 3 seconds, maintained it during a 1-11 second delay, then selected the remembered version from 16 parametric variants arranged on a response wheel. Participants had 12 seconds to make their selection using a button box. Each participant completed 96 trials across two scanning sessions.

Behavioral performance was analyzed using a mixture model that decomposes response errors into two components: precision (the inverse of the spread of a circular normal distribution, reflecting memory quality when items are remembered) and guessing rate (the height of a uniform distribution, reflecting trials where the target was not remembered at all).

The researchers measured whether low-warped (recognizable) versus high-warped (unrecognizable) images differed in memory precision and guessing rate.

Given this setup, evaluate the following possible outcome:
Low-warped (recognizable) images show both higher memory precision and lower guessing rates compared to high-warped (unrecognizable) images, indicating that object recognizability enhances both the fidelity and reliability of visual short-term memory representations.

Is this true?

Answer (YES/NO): YES